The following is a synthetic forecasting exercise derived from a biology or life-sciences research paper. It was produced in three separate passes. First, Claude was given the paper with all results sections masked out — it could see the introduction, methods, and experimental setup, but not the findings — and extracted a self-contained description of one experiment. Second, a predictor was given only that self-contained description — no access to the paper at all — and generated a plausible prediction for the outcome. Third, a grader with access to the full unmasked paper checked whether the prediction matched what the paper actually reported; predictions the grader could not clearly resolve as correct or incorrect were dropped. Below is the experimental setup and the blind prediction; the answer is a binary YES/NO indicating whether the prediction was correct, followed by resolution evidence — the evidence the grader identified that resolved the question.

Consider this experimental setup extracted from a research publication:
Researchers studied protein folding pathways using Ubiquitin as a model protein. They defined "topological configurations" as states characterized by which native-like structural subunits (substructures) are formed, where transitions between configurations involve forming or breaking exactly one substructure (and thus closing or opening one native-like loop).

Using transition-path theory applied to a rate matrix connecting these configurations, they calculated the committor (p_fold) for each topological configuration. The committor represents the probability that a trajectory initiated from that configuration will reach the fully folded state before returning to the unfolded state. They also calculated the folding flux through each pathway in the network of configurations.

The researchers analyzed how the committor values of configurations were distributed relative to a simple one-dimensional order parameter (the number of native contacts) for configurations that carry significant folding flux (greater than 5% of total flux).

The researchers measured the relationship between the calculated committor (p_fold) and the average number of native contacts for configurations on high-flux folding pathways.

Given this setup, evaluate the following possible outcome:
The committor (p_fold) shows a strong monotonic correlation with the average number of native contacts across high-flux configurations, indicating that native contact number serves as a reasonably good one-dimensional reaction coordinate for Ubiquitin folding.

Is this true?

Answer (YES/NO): YES